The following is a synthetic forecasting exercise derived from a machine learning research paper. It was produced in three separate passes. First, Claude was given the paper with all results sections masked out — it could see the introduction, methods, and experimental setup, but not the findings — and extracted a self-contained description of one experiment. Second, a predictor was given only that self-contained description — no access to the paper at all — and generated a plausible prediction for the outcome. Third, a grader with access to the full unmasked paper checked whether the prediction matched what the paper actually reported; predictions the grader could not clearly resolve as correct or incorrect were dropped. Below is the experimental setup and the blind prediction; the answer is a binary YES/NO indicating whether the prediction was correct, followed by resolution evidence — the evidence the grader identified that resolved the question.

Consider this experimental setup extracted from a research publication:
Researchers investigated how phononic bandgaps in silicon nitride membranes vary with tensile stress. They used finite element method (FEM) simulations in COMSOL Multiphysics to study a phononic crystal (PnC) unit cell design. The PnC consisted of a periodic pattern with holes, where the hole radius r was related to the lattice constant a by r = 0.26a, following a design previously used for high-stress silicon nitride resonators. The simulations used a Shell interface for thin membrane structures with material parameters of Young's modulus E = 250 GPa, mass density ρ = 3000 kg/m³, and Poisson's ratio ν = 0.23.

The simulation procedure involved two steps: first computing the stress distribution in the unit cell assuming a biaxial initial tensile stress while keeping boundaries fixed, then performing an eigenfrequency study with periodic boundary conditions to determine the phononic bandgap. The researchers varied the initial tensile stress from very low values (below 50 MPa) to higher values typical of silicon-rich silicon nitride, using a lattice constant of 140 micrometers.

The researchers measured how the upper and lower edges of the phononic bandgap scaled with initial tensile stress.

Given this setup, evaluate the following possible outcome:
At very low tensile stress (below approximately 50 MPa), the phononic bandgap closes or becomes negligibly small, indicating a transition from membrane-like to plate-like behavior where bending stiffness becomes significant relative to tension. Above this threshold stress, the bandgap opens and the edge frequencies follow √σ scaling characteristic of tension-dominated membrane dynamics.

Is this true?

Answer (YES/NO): NO